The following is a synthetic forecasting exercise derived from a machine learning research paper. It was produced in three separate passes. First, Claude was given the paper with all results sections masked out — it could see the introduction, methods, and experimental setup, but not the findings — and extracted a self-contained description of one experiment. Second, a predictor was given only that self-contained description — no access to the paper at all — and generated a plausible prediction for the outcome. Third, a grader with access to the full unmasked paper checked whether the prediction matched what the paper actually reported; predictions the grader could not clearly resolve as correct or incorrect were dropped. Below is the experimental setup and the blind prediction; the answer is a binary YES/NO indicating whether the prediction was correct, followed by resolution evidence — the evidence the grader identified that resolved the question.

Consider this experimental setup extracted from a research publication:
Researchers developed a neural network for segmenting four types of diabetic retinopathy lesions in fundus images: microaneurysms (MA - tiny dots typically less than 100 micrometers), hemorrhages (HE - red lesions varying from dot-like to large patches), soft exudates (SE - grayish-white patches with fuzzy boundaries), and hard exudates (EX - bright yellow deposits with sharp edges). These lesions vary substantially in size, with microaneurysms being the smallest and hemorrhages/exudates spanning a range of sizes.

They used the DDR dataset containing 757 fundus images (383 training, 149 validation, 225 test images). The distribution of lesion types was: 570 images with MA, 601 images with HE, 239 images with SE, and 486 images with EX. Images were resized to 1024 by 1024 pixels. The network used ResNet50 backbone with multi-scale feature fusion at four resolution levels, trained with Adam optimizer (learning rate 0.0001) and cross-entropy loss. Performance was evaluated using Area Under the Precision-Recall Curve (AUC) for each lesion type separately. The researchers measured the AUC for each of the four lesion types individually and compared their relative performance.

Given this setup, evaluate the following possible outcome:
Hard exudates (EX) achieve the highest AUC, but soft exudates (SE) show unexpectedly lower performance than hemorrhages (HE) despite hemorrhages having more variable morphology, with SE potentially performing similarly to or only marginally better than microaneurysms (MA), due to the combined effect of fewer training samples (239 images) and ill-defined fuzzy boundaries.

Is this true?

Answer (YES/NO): NO